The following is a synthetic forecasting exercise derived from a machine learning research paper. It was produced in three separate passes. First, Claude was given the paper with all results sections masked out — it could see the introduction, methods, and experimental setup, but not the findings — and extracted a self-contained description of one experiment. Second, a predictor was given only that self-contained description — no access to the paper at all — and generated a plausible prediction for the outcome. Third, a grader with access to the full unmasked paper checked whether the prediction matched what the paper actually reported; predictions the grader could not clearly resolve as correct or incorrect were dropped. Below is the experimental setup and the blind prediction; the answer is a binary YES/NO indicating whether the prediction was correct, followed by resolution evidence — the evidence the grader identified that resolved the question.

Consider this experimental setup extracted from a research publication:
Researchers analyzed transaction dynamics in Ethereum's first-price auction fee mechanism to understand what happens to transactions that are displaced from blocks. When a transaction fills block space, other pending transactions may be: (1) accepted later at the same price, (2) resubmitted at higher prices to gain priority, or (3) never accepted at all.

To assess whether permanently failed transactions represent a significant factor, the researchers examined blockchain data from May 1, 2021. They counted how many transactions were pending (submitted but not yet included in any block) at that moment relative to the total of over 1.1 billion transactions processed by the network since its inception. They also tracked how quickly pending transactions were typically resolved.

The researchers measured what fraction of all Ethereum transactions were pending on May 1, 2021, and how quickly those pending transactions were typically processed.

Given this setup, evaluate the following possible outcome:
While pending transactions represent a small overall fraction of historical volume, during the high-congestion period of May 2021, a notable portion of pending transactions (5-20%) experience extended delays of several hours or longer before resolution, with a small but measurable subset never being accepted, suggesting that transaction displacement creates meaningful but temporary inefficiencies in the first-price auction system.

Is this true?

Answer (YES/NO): NO